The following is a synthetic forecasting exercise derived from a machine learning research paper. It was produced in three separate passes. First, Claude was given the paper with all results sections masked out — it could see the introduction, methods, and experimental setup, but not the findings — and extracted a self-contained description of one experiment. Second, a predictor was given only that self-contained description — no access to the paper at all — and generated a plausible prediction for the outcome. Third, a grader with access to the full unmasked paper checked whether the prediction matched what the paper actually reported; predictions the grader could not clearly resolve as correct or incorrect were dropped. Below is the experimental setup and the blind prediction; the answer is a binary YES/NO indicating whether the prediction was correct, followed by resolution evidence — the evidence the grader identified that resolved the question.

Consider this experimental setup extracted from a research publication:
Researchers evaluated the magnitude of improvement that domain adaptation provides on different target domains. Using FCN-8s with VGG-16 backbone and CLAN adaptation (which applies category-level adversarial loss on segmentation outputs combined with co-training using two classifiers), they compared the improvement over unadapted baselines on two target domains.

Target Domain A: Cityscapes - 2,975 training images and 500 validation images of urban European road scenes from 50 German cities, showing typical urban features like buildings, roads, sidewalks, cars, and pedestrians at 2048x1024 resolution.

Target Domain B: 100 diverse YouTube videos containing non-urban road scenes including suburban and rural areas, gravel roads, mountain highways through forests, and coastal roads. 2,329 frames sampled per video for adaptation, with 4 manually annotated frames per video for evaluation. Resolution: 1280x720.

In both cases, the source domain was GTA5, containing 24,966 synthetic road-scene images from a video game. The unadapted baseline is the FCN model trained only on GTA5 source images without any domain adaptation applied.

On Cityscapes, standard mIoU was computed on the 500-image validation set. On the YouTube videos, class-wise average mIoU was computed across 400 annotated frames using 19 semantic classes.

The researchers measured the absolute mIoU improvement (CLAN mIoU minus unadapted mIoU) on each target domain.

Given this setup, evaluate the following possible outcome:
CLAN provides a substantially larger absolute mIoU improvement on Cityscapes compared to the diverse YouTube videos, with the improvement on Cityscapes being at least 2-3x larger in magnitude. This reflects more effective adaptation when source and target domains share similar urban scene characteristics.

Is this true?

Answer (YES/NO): NO